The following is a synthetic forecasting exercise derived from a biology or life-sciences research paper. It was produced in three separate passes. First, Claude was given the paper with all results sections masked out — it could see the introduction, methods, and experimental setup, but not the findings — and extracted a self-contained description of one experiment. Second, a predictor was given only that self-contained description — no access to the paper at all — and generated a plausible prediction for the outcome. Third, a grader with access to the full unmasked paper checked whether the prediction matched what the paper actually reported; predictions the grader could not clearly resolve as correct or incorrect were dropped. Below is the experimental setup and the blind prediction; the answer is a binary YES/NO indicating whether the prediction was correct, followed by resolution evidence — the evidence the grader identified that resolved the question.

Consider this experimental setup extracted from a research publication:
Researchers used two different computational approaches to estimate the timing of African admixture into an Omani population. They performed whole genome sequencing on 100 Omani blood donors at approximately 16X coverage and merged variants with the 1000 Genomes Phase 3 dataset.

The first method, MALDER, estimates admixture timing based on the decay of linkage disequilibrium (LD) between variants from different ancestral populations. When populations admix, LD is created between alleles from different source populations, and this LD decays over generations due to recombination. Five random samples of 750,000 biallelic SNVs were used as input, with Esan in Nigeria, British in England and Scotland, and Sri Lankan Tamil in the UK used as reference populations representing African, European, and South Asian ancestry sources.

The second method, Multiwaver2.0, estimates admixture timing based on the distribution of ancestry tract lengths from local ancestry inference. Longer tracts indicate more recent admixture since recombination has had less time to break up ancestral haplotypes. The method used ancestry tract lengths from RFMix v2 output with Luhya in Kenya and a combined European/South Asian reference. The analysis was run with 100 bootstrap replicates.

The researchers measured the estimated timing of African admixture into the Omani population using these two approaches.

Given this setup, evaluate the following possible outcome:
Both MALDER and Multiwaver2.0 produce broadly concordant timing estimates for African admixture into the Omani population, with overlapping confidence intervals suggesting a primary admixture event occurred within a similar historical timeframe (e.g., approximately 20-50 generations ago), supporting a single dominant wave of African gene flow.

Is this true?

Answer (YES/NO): NO